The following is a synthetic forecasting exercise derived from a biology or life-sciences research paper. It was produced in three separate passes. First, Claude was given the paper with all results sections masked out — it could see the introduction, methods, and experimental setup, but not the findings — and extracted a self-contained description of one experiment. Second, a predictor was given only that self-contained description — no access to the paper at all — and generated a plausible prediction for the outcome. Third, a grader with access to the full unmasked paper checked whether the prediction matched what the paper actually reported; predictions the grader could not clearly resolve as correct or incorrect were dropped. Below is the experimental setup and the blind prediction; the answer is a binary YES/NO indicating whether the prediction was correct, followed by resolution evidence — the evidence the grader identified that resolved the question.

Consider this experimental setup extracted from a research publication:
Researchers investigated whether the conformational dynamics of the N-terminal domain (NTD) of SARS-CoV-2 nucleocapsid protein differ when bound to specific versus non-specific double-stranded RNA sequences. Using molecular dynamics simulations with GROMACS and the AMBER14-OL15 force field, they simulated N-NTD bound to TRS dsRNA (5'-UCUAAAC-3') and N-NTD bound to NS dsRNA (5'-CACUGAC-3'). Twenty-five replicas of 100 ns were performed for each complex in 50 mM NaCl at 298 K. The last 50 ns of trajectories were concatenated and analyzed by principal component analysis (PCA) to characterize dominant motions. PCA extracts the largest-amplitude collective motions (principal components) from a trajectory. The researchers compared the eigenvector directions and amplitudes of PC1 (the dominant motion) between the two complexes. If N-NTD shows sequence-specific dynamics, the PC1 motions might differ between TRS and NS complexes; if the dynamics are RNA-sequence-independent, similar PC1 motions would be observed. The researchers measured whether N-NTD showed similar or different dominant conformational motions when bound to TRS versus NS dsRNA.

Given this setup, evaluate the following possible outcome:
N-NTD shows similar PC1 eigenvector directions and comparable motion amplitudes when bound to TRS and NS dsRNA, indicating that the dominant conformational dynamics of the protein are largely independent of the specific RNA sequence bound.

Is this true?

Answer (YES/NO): NO